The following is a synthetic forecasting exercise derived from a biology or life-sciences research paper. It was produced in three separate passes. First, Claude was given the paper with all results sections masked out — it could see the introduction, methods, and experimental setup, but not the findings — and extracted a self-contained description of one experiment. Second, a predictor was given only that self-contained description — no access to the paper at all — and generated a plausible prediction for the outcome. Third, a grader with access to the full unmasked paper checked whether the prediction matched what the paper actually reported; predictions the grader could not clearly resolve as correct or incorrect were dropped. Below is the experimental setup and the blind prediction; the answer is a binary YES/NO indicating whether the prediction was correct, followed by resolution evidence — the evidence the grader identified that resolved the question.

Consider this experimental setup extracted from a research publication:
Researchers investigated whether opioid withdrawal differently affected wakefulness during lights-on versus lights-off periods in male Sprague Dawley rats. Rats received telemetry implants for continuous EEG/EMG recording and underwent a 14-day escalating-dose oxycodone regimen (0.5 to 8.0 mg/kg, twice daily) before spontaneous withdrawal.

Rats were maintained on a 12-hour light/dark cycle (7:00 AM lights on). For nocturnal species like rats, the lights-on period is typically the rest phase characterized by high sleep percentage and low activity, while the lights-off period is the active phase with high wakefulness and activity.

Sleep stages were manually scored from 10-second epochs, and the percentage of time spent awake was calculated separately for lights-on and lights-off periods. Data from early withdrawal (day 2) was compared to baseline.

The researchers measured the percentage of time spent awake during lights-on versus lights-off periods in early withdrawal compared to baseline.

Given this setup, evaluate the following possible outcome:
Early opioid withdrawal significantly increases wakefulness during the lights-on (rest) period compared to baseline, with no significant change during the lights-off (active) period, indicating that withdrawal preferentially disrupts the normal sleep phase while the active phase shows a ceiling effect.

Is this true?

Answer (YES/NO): NO